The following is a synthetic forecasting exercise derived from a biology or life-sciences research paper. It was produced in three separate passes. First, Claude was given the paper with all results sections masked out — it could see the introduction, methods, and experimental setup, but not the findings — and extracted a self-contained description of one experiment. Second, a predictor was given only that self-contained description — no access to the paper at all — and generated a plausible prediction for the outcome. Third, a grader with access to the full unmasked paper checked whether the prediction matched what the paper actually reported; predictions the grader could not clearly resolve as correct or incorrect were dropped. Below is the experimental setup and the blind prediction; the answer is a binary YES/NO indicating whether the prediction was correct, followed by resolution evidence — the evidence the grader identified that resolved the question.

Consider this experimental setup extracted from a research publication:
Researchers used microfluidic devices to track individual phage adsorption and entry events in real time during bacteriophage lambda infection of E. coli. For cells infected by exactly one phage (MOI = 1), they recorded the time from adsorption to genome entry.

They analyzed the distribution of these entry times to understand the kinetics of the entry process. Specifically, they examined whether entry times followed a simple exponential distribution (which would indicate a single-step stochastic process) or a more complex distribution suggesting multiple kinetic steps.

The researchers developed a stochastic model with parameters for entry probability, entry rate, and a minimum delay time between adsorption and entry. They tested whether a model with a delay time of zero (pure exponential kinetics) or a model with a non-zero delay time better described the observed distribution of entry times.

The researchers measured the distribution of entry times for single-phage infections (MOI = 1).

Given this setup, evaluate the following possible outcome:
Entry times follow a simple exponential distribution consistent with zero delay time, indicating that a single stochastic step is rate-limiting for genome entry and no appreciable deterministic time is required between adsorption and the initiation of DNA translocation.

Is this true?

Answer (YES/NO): NO